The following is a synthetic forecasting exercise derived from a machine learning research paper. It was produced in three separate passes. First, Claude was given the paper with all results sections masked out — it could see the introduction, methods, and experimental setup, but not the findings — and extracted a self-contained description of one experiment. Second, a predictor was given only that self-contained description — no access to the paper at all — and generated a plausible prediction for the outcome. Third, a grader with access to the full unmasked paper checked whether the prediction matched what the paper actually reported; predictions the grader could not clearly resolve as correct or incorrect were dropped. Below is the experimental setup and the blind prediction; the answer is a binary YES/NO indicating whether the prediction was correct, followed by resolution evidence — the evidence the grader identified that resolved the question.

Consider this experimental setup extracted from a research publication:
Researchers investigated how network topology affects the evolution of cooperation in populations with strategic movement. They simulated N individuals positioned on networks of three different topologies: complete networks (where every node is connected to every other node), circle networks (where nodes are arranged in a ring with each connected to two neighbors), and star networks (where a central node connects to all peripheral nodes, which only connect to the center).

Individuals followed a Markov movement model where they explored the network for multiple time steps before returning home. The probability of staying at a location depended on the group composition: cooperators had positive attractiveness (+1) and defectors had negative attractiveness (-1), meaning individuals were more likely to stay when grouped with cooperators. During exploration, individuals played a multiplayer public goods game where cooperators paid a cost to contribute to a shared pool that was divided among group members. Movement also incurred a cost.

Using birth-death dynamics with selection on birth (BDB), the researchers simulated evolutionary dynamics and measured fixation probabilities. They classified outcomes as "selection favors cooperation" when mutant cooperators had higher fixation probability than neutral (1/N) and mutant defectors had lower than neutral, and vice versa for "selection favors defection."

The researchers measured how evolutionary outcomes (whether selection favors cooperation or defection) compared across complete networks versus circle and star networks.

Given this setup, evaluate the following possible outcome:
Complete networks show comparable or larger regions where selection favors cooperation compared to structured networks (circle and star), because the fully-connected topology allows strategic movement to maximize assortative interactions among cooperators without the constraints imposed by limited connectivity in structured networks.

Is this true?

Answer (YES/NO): YES